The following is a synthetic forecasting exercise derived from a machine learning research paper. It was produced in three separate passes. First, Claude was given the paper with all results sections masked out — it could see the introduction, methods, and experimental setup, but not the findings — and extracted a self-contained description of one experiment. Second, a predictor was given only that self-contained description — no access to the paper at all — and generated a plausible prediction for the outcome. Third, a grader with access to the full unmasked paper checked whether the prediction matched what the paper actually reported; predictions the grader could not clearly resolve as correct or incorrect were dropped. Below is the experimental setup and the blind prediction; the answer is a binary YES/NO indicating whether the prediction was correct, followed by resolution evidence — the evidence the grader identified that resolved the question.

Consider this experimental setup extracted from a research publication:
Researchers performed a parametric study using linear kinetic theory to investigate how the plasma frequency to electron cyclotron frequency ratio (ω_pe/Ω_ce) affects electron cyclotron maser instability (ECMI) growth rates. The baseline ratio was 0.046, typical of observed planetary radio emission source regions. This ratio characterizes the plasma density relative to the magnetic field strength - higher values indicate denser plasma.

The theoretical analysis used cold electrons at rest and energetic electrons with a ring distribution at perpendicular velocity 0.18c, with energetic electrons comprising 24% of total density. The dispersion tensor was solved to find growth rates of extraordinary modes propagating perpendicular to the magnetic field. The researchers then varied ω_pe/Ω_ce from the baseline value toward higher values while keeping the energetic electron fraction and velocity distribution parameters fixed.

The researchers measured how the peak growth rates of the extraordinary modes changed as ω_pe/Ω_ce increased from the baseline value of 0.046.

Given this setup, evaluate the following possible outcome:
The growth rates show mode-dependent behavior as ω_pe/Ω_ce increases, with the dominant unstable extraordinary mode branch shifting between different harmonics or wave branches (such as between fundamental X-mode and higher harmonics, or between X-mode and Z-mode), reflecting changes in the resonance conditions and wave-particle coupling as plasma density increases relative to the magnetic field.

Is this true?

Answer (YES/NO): NO